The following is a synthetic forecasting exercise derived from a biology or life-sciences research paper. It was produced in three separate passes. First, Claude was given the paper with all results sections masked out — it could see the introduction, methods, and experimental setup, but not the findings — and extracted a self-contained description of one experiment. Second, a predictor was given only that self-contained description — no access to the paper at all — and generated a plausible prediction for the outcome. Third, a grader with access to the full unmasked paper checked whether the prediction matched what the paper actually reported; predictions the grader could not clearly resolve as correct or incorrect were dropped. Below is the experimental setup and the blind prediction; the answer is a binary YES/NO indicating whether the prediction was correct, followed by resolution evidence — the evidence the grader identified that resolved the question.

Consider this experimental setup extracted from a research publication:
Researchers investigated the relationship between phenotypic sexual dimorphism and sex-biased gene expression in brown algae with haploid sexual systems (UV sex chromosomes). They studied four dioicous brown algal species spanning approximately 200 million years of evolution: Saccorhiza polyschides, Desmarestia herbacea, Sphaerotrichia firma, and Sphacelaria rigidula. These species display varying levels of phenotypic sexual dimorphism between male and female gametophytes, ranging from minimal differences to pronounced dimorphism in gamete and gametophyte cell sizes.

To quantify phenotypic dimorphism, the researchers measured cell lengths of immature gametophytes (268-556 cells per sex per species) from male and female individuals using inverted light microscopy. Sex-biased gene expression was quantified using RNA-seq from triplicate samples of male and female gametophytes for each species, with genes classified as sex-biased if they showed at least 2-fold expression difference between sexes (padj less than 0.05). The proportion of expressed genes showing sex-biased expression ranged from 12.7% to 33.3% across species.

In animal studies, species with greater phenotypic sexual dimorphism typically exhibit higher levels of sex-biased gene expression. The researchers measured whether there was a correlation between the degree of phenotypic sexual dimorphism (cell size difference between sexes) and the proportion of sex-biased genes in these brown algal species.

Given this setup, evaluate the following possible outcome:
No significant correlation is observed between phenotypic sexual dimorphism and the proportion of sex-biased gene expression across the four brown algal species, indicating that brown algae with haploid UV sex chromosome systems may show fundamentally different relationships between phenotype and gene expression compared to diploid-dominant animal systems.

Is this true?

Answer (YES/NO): YES